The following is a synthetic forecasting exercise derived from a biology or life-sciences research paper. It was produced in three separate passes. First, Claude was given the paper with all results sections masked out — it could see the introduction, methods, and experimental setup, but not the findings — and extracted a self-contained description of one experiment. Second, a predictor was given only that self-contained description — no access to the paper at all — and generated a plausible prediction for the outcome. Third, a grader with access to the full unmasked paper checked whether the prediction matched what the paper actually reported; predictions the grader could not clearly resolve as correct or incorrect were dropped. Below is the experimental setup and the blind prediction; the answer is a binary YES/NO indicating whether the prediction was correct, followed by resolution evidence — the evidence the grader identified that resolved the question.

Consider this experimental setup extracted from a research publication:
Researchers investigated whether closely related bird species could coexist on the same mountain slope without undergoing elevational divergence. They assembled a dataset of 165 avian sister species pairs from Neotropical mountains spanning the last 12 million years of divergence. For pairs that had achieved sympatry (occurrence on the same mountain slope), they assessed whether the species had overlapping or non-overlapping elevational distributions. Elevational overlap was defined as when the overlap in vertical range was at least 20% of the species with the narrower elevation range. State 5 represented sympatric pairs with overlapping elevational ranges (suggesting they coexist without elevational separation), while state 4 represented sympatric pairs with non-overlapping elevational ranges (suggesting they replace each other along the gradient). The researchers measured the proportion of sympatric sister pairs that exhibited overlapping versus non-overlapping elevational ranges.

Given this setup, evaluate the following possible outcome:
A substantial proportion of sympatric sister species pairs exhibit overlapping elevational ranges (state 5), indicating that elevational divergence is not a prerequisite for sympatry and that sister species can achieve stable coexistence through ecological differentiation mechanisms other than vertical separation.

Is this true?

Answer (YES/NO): YES